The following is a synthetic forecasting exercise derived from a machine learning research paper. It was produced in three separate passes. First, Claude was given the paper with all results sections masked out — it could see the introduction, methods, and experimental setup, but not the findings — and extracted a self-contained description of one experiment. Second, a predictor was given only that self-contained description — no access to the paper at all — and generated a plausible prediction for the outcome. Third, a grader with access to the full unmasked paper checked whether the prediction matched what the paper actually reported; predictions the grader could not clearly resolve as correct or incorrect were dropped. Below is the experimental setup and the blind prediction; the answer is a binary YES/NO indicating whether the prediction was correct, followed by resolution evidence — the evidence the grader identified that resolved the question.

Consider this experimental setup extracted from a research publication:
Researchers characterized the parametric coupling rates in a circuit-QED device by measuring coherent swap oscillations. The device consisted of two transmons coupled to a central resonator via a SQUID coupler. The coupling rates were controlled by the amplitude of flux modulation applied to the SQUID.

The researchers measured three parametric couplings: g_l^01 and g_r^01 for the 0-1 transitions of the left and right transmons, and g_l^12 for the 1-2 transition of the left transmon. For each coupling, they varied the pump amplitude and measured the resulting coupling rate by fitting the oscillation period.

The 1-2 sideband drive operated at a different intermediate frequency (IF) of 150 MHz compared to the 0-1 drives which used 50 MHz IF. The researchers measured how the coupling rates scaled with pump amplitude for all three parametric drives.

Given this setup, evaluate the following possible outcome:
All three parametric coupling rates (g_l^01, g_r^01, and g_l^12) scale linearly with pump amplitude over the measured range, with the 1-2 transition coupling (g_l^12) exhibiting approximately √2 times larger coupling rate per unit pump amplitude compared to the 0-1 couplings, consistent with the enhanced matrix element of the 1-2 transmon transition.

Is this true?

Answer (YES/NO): NO